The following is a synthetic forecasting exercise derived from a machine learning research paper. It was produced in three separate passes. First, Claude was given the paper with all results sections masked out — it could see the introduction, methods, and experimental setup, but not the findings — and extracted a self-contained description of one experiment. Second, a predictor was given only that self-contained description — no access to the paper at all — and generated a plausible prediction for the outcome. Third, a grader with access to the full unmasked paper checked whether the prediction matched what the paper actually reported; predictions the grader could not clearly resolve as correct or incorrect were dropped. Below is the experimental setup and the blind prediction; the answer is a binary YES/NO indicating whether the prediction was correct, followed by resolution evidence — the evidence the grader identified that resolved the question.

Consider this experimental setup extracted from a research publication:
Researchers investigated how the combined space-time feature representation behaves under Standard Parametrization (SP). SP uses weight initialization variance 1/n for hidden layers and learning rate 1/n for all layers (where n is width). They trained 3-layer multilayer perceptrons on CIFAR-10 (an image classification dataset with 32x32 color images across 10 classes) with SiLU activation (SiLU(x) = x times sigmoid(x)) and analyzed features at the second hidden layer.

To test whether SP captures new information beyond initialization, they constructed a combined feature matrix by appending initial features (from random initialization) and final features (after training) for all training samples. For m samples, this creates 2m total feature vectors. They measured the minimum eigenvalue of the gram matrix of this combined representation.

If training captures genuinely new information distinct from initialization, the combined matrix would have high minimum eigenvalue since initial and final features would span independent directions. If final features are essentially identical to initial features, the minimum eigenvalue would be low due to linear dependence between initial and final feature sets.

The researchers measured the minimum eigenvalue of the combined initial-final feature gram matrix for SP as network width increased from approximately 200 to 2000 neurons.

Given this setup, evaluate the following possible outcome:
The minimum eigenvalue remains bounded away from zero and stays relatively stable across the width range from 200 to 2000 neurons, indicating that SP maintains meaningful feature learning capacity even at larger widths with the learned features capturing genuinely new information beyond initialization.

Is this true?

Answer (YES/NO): NO